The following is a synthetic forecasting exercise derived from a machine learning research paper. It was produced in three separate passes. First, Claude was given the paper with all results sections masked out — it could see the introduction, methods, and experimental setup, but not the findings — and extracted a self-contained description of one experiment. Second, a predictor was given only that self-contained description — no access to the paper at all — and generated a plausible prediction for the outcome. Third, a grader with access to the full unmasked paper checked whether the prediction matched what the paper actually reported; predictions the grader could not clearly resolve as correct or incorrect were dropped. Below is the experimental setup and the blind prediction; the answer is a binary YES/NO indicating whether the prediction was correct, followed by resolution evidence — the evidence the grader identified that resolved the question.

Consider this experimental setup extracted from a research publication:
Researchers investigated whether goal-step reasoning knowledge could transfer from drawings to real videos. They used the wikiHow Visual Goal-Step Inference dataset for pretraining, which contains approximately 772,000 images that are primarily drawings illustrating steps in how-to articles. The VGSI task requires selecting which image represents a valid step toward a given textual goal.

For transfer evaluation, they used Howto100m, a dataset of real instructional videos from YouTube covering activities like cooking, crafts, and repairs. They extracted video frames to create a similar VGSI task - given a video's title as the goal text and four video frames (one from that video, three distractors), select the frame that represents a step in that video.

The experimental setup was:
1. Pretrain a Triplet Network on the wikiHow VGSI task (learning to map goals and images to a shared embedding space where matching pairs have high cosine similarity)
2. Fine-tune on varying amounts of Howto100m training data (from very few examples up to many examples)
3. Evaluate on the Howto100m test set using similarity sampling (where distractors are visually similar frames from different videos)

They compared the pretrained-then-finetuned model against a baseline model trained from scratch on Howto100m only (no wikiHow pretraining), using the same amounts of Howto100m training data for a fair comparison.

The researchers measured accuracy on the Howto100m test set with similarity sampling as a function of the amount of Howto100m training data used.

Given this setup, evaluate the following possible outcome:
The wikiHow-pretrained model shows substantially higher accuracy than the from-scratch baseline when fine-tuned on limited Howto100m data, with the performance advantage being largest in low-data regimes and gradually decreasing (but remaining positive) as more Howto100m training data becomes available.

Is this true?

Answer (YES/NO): YES